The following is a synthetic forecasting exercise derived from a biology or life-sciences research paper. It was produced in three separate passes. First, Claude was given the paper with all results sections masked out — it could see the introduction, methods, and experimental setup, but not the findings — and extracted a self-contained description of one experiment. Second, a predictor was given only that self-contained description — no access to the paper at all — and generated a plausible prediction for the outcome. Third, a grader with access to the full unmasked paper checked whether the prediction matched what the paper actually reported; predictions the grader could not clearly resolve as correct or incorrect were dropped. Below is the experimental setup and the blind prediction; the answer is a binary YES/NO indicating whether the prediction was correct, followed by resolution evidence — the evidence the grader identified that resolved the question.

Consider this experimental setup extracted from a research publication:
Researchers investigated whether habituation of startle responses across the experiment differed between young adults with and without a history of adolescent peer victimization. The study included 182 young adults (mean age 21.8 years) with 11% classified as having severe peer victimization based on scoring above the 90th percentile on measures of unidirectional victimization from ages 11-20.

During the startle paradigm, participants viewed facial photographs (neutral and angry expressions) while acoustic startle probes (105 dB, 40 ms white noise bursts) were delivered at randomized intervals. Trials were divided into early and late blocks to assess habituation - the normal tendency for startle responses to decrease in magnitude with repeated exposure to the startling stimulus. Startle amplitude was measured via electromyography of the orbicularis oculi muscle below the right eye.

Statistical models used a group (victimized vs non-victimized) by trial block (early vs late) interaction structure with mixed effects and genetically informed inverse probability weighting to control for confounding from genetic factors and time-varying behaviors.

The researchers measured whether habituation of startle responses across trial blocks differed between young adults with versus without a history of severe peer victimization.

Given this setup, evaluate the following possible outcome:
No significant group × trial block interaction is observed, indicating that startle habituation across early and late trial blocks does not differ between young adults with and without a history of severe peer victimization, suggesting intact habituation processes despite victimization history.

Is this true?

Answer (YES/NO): NO